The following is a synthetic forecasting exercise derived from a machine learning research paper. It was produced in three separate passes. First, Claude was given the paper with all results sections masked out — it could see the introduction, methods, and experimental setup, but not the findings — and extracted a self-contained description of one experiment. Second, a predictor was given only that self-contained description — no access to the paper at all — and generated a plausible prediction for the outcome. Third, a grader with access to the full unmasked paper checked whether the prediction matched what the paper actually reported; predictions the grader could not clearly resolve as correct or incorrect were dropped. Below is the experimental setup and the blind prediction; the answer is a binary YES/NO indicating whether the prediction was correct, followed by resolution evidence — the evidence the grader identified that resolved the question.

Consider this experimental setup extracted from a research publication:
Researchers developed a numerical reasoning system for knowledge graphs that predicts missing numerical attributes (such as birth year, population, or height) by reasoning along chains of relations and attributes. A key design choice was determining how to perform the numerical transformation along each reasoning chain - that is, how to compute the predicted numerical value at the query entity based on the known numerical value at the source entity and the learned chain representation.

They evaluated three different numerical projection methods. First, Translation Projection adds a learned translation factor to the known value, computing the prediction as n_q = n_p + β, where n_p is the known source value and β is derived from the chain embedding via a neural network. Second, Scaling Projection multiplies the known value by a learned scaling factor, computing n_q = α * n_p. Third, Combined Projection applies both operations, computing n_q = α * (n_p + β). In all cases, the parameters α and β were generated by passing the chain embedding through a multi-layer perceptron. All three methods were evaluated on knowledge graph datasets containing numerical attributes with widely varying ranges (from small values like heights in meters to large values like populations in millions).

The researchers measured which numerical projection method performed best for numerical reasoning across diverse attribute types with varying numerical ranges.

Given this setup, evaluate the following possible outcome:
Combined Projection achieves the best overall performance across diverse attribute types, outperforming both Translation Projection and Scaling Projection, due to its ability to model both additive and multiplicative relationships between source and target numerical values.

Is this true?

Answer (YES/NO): NO